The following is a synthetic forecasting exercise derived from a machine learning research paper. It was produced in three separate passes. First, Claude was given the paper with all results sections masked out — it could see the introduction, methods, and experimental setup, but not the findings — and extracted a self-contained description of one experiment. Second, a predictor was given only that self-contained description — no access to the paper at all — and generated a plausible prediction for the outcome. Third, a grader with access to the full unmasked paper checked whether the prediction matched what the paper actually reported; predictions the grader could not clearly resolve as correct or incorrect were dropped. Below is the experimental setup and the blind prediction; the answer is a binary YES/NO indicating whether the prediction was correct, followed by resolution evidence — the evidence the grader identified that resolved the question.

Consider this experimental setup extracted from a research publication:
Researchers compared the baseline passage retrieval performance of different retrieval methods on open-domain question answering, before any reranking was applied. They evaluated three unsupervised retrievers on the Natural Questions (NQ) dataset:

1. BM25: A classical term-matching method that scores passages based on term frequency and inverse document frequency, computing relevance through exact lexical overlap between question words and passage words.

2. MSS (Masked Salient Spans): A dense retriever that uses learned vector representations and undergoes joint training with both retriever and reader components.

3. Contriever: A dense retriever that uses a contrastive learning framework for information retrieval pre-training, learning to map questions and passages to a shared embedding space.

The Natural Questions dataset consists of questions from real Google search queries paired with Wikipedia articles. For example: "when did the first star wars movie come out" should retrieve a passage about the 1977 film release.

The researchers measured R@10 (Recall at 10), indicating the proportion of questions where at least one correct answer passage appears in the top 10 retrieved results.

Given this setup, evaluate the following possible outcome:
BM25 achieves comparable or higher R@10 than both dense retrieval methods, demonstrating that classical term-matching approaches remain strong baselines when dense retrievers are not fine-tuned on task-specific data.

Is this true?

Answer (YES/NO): NO